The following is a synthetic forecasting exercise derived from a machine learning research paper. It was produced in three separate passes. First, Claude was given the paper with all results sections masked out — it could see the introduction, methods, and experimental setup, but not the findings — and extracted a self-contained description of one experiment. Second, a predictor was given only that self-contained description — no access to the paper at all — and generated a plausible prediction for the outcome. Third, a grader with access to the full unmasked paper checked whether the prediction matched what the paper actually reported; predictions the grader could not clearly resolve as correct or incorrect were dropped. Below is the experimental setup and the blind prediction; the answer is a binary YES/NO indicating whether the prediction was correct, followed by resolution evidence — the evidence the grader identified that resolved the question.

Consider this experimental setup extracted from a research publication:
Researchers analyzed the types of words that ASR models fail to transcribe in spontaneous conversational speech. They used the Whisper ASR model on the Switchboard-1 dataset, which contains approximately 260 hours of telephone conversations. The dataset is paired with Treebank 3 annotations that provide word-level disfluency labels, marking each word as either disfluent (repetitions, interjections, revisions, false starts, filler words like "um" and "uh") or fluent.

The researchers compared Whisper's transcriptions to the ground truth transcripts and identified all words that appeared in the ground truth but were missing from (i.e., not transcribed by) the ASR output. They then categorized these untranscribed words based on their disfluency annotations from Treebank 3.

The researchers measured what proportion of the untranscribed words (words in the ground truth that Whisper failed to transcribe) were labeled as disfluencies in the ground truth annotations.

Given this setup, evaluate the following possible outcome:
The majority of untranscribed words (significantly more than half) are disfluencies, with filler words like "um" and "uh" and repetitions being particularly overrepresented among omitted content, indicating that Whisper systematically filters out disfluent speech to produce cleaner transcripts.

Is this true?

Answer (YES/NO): NO